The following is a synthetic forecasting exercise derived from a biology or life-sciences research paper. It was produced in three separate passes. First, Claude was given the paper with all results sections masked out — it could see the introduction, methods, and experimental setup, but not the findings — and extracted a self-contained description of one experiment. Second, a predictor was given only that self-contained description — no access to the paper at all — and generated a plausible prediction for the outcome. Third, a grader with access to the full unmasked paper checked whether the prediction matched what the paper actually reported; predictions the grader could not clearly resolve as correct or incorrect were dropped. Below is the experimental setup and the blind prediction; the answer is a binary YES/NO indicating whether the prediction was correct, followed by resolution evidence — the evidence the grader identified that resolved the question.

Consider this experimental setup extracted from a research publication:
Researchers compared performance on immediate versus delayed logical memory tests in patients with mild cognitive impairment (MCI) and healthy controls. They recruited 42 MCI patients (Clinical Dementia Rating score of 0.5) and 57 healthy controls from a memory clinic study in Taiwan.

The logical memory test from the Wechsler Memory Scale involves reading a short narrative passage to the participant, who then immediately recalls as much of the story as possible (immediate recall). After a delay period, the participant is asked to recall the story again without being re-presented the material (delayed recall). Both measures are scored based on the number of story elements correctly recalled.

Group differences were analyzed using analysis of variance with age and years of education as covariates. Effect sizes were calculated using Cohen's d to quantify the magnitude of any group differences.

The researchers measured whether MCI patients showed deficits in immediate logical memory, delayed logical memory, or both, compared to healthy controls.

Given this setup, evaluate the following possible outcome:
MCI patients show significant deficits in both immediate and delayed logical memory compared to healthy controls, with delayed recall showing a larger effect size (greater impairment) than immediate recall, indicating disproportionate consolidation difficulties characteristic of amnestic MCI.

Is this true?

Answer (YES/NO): NO